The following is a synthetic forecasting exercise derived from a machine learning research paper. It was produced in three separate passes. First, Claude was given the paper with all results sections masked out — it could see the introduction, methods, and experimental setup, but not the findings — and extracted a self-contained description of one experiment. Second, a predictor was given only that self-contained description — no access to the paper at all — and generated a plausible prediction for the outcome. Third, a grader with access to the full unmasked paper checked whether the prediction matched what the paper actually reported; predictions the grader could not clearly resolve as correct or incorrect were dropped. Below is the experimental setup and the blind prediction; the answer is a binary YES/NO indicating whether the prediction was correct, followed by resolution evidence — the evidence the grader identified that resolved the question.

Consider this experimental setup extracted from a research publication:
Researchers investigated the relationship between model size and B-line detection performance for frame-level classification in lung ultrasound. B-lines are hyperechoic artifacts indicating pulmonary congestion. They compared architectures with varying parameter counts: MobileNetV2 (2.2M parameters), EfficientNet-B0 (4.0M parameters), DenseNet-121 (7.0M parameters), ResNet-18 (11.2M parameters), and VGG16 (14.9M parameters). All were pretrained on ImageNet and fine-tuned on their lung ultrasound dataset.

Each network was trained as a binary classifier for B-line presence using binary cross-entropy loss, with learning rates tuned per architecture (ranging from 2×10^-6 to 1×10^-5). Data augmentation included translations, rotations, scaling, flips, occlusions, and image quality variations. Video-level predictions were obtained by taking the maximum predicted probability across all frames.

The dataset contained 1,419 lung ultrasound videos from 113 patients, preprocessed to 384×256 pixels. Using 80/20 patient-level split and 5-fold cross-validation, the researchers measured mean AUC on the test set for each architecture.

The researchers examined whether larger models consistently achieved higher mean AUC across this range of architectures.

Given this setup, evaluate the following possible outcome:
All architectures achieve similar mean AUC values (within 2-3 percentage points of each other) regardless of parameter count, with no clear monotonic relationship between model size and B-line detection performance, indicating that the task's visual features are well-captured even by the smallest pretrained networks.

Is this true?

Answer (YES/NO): YES